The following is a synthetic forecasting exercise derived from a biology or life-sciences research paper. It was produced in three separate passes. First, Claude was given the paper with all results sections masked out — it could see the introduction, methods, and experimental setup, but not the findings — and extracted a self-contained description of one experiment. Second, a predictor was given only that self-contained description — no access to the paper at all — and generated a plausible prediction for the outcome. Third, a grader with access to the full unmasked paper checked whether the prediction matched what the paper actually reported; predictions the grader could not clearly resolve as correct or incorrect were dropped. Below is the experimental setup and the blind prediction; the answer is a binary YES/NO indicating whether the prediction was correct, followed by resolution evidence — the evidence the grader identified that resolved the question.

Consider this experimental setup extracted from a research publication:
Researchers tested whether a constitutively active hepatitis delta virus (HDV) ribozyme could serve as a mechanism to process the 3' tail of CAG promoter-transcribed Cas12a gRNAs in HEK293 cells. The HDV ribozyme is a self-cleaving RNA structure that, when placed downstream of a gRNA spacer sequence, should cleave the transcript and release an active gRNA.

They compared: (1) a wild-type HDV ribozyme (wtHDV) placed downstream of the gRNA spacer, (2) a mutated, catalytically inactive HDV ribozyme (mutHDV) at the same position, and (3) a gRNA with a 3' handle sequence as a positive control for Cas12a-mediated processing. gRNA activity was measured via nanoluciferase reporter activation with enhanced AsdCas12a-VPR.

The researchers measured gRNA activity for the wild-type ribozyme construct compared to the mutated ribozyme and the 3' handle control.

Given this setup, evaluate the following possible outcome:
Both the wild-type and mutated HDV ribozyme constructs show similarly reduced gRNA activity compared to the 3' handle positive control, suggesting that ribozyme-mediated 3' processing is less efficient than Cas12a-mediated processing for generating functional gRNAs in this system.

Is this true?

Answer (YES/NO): NO